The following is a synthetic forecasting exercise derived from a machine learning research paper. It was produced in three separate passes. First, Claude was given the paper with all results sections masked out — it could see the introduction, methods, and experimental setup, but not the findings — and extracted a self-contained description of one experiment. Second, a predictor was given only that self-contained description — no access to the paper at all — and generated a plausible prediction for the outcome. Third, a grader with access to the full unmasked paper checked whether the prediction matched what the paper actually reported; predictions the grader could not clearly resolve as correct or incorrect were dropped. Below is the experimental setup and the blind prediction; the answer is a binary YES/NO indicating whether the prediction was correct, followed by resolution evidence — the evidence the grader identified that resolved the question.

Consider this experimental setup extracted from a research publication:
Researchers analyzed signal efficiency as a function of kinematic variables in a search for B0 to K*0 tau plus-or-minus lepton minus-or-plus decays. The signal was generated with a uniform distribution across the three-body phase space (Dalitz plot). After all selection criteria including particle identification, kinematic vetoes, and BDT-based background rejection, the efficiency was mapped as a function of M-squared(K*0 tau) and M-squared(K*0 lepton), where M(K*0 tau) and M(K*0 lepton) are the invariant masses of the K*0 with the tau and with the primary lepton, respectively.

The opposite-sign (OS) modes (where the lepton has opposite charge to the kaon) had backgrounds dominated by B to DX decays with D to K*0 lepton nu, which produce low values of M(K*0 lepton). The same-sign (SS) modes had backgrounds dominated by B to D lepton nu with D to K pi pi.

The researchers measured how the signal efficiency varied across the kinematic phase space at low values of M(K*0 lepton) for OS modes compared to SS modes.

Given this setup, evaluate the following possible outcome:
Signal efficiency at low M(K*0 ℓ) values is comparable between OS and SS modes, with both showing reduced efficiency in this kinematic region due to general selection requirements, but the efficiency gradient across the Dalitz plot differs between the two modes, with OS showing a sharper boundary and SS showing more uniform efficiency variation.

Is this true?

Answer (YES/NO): NO